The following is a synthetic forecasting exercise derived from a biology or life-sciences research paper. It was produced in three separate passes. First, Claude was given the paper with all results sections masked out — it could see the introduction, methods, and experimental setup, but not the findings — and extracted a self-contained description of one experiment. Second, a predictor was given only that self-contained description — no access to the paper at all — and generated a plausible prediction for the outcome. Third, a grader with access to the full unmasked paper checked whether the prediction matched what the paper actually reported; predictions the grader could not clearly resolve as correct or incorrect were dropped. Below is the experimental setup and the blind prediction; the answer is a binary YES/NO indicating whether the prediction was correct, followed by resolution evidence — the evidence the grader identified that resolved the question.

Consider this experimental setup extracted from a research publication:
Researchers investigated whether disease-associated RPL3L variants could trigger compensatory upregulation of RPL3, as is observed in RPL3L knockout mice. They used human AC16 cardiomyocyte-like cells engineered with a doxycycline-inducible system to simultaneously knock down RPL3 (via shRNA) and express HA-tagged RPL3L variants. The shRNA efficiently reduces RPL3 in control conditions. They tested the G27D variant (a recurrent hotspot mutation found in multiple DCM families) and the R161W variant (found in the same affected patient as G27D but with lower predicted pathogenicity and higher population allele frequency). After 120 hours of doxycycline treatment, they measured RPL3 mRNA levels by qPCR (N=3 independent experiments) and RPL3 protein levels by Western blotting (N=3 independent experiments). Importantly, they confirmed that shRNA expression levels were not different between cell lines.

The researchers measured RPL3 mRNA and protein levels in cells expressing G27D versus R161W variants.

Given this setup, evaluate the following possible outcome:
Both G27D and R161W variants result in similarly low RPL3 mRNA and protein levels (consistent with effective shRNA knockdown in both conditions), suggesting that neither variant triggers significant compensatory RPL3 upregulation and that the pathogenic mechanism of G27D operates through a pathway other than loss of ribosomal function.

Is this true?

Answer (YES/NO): NO